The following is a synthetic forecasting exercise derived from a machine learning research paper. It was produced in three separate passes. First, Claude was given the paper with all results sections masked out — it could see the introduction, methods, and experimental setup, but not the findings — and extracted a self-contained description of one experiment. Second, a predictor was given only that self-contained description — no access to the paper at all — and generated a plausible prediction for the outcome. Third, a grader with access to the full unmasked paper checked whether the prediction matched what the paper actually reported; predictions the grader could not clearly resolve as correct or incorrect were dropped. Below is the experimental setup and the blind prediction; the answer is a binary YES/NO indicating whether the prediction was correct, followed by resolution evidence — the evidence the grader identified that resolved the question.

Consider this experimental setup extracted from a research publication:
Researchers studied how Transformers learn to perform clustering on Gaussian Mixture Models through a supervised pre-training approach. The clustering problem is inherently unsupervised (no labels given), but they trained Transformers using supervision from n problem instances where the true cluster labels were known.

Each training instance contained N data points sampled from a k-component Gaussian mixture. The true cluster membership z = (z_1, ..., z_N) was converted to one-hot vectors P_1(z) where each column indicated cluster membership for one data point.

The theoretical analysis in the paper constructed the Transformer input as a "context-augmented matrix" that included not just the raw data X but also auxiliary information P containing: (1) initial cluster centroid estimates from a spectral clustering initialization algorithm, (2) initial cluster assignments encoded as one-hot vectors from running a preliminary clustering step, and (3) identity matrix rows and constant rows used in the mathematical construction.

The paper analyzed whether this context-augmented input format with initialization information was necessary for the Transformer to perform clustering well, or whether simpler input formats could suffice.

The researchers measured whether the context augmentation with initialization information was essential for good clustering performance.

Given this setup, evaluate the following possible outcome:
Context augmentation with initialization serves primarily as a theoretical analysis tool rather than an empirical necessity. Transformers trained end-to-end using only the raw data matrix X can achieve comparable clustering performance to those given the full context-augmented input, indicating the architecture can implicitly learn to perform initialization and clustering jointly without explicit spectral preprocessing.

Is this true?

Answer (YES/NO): YES